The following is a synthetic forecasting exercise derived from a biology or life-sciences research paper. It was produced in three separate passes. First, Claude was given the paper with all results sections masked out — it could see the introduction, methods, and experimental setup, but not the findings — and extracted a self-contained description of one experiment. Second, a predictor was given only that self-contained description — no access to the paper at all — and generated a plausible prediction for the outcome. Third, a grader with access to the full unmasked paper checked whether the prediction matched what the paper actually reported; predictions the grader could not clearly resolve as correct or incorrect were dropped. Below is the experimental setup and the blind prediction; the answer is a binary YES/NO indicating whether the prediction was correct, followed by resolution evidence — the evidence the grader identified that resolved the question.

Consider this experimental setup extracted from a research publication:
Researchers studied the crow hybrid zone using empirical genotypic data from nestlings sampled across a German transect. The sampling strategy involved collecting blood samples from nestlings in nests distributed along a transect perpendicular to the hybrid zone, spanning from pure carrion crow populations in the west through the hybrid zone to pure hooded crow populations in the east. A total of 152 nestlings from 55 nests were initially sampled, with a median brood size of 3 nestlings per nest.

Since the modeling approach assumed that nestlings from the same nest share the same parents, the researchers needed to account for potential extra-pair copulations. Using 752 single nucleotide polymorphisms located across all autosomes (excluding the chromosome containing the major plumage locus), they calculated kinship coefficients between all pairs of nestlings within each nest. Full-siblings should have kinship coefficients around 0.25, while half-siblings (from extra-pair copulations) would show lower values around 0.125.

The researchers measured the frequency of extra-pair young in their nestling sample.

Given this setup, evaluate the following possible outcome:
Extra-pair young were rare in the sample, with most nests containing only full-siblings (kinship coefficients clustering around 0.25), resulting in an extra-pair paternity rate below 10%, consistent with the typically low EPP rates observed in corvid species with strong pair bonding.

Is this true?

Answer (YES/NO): YES